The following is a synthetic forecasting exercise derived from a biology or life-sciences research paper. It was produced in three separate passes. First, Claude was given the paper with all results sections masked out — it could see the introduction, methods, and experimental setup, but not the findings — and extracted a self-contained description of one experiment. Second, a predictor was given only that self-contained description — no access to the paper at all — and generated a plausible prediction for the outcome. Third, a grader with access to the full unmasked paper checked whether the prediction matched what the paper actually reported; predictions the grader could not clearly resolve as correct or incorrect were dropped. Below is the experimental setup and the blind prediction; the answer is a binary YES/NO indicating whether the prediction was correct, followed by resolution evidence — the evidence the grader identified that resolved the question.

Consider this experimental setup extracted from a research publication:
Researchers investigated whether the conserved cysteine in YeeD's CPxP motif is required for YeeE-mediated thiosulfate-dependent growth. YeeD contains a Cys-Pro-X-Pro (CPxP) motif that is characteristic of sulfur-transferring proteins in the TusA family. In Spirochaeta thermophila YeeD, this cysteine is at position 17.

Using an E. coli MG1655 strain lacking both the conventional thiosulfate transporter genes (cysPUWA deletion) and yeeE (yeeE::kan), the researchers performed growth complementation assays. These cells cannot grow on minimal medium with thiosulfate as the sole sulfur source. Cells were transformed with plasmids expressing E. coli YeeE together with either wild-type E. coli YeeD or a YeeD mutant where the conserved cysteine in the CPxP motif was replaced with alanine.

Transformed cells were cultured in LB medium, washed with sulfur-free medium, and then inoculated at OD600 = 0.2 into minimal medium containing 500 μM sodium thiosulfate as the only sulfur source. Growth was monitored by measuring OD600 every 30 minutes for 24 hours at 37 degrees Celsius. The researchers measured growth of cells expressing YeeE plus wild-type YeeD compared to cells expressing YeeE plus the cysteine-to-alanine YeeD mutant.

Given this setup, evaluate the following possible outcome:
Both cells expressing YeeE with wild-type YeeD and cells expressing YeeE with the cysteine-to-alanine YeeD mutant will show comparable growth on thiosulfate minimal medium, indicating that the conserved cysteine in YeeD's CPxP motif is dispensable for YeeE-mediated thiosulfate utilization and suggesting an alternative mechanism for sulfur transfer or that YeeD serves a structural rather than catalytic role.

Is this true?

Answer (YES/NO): NO